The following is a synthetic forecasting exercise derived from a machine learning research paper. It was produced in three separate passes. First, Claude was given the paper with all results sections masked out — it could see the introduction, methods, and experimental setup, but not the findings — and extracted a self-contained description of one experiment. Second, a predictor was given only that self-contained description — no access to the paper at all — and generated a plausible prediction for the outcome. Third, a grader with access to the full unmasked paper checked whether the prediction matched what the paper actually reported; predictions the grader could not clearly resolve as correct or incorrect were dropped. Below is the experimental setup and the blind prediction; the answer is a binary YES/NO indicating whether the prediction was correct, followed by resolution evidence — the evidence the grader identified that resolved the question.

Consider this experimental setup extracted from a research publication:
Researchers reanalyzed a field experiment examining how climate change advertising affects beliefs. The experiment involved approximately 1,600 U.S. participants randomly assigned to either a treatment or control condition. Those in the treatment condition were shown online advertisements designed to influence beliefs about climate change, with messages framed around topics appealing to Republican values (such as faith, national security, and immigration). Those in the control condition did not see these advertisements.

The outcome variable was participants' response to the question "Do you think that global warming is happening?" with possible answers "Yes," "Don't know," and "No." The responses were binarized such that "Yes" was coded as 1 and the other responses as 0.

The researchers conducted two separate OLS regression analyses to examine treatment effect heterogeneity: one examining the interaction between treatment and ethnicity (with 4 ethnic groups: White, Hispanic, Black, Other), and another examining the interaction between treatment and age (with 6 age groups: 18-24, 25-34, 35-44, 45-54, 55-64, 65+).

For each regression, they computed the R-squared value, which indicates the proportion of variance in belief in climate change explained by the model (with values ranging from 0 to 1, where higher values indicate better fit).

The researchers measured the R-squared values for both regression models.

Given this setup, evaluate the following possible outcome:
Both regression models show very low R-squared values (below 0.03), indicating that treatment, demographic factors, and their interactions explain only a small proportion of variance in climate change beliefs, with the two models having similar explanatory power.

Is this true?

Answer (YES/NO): NO